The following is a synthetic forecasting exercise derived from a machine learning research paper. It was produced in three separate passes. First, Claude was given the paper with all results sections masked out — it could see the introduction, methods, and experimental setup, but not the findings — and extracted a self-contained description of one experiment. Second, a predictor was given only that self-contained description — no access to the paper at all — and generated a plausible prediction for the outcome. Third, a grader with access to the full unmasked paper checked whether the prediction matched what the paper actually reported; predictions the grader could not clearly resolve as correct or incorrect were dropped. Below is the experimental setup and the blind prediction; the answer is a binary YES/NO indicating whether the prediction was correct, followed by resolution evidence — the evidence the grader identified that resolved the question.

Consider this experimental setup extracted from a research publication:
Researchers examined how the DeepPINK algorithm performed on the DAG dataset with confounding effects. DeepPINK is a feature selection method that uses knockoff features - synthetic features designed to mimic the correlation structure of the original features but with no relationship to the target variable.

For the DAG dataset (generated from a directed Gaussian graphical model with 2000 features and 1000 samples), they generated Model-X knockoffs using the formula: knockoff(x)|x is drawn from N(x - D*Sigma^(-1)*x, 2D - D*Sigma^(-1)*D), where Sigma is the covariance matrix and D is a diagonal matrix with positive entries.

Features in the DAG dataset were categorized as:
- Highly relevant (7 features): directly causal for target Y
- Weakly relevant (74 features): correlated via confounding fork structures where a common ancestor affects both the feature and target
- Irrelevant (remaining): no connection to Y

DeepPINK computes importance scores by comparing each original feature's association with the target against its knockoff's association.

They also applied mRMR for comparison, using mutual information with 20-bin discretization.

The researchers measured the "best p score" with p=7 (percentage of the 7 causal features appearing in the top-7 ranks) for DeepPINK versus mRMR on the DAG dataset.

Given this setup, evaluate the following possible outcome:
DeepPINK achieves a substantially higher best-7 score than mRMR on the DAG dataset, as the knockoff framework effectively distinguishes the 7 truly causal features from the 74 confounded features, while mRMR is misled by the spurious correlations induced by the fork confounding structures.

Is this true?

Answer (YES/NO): NO